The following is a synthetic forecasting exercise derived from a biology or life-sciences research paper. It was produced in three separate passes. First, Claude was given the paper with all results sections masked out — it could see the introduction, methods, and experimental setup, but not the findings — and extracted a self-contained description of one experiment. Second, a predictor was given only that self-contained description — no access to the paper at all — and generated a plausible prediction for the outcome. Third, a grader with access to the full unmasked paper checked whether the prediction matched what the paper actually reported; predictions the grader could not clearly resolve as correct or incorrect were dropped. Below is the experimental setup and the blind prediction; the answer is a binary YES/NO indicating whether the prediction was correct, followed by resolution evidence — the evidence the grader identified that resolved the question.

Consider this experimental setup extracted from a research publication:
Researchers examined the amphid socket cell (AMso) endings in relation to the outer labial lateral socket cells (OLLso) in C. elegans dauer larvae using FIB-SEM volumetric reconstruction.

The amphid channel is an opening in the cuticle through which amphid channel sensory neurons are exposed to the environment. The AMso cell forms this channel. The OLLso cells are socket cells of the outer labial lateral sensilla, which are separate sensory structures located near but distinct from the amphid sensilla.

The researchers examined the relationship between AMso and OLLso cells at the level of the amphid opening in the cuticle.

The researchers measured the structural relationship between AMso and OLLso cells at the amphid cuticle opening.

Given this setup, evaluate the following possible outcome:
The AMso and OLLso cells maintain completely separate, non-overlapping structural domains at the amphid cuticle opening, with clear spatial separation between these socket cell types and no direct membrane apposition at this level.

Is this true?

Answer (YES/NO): NO